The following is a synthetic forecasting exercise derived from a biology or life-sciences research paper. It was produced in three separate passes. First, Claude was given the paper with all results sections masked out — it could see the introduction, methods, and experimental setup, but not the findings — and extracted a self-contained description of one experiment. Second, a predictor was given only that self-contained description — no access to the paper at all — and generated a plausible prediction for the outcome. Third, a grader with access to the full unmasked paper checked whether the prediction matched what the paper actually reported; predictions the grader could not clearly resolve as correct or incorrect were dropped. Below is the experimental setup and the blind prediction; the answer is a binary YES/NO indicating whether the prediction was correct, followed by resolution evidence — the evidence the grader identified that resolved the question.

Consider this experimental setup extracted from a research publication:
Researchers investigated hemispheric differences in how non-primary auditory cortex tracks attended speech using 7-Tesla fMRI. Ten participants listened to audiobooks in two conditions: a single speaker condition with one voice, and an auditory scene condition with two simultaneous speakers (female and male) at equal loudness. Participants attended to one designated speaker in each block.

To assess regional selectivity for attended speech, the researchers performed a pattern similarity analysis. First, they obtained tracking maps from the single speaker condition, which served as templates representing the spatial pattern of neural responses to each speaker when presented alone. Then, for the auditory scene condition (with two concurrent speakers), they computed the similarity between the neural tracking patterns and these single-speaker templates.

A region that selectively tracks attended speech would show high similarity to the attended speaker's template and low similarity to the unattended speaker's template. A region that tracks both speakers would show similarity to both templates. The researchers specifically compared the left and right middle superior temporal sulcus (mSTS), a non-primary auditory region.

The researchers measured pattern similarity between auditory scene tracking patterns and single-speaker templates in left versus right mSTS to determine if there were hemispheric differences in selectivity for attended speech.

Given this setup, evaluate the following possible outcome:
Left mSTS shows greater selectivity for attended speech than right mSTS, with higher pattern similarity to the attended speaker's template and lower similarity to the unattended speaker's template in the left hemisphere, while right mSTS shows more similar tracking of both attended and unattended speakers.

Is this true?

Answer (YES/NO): NO